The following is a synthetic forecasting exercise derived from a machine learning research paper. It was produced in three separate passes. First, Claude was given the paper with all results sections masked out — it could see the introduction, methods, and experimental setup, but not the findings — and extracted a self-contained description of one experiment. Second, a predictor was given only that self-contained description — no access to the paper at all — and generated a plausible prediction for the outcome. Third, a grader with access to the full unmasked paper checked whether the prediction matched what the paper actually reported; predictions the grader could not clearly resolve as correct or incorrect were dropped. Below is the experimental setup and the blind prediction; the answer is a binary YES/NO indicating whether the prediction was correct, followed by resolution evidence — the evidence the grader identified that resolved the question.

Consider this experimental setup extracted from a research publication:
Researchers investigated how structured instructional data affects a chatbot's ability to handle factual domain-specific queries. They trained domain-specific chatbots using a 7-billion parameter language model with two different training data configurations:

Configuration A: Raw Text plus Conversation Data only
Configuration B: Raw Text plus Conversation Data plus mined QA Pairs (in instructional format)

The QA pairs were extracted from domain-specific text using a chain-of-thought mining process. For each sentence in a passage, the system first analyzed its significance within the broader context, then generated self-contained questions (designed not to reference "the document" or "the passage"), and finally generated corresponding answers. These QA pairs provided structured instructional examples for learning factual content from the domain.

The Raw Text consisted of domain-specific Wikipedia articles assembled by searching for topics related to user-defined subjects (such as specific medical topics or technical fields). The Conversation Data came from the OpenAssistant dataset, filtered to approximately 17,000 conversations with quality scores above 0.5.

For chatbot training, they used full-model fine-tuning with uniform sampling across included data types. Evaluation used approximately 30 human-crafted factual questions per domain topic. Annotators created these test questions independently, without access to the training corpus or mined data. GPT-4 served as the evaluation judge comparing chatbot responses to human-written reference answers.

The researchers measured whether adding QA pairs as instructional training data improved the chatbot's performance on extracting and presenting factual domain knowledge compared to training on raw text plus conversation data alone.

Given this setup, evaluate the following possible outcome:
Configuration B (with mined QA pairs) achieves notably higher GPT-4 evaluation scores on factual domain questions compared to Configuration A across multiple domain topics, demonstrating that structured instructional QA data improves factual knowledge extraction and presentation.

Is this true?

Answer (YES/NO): YES